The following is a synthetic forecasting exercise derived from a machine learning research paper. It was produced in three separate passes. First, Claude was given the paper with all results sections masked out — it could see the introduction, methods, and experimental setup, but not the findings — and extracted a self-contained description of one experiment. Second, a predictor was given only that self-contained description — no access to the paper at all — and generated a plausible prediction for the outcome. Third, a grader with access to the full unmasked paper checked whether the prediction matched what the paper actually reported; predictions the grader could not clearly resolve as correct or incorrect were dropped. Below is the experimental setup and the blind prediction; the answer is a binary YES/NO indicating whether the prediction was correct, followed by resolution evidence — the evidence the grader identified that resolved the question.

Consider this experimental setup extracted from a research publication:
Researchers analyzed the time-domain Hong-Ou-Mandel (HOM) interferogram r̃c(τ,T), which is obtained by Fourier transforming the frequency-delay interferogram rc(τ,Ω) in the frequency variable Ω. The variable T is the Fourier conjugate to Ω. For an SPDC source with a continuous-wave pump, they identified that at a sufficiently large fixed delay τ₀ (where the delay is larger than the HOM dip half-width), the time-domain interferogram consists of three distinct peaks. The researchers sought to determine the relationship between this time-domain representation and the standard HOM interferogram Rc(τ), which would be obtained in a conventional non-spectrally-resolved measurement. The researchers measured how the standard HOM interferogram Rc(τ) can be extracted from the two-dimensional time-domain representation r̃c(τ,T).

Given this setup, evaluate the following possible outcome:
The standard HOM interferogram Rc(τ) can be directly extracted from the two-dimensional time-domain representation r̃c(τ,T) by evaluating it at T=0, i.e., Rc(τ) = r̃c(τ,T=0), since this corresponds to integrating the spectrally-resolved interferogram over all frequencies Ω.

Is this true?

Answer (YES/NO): YES